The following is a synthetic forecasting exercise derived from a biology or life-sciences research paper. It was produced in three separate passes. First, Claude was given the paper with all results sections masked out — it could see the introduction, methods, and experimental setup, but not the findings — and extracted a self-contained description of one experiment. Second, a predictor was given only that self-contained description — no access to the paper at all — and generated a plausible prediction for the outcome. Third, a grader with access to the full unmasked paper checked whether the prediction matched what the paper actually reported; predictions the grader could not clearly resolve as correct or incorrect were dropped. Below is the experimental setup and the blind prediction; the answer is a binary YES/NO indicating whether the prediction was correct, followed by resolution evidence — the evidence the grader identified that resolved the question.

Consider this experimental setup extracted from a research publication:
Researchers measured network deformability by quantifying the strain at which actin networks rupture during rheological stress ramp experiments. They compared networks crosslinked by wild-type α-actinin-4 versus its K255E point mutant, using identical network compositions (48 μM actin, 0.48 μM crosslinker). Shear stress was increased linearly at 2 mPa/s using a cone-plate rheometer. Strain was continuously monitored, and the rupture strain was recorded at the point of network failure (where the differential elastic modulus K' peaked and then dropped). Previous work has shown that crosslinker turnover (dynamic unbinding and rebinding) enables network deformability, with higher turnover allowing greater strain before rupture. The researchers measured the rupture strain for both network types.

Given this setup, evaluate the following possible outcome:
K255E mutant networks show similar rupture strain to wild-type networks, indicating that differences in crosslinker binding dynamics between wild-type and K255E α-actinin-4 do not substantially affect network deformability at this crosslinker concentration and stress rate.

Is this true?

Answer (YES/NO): NO